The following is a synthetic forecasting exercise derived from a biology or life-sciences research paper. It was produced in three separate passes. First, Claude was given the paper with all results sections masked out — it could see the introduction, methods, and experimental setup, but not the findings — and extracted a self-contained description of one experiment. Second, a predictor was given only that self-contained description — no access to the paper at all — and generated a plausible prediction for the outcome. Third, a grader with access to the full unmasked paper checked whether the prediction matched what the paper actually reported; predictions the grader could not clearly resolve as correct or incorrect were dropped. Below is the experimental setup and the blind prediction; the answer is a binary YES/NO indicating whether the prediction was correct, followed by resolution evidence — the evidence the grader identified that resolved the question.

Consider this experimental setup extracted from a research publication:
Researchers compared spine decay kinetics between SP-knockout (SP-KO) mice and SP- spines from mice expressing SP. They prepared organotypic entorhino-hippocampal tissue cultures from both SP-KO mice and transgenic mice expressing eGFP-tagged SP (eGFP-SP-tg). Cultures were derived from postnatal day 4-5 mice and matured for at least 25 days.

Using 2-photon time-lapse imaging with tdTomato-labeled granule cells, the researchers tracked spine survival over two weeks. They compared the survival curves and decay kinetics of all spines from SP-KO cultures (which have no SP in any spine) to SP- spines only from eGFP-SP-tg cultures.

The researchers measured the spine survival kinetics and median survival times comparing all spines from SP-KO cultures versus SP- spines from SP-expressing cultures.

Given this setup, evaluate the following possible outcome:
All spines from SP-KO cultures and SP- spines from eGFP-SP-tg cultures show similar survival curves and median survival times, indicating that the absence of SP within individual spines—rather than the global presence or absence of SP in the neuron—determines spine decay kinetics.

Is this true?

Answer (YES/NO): YES